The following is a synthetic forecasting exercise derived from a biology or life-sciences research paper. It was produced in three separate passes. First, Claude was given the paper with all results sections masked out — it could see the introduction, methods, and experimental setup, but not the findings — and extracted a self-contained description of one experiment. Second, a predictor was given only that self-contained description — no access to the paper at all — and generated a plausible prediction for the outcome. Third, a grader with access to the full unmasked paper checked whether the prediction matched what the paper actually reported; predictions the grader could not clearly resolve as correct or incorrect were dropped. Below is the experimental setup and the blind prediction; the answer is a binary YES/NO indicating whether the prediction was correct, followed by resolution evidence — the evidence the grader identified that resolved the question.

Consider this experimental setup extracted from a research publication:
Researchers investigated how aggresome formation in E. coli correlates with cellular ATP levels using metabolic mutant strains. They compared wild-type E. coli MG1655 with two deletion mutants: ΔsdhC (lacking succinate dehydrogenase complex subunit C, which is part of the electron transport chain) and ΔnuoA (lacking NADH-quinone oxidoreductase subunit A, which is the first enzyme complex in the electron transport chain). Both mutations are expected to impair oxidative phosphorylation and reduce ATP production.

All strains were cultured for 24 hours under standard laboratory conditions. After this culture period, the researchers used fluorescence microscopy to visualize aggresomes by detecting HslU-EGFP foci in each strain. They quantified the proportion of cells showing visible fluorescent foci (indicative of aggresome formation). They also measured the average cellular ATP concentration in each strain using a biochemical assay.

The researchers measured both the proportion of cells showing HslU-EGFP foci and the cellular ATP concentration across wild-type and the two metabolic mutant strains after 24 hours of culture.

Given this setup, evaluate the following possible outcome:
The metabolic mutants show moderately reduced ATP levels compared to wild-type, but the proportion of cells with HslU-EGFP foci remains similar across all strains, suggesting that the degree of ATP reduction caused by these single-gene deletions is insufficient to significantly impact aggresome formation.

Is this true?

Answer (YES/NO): NO